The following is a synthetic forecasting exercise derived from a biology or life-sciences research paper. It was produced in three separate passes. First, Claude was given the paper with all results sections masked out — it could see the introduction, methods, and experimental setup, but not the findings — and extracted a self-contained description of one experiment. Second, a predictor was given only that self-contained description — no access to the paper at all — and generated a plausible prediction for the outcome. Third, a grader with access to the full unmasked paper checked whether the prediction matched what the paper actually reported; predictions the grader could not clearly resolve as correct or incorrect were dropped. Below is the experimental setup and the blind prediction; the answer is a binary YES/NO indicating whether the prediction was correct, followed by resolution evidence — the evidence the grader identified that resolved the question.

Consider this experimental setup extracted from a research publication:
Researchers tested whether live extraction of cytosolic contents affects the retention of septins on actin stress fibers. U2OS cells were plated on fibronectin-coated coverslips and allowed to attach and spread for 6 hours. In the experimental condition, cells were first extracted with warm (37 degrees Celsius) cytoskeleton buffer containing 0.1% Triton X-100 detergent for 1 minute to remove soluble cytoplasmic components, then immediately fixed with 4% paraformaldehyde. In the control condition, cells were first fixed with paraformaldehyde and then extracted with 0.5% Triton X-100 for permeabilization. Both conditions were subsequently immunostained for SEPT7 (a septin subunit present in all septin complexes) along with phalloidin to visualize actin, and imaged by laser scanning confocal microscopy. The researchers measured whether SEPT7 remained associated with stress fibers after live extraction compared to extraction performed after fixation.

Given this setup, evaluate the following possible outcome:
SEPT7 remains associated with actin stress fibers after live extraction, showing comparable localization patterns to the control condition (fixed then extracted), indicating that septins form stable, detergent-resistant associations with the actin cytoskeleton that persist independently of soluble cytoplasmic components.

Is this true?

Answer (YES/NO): NO